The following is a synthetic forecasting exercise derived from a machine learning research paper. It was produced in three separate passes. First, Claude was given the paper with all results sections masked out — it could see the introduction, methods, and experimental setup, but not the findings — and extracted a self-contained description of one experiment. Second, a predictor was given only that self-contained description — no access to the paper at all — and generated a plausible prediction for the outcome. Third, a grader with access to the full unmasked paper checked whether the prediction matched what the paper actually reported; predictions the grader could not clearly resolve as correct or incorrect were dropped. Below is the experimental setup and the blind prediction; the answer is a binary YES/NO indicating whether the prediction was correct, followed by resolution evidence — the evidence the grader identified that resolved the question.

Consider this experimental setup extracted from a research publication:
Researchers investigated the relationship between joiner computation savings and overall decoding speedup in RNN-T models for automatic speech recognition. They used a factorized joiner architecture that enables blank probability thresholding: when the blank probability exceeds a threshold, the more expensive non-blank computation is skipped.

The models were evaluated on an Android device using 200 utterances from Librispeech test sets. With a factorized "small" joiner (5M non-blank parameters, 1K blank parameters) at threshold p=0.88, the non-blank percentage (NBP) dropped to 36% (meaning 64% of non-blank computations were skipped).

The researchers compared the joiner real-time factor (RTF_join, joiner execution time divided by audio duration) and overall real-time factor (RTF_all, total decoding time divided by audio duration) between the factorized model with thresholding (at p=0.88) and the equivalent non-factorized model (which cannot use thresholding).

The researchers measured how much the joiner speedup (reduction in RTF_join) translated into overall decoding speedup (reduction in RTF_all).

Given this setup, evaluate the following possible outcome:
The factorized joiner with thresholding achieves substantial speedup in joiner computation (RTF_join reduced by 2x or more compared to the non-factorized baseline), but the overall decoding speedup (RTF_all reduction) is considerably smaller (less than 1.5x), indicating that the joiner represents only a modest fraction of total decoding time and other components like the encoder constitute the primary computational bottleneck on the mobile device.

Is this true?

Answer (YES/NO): NO